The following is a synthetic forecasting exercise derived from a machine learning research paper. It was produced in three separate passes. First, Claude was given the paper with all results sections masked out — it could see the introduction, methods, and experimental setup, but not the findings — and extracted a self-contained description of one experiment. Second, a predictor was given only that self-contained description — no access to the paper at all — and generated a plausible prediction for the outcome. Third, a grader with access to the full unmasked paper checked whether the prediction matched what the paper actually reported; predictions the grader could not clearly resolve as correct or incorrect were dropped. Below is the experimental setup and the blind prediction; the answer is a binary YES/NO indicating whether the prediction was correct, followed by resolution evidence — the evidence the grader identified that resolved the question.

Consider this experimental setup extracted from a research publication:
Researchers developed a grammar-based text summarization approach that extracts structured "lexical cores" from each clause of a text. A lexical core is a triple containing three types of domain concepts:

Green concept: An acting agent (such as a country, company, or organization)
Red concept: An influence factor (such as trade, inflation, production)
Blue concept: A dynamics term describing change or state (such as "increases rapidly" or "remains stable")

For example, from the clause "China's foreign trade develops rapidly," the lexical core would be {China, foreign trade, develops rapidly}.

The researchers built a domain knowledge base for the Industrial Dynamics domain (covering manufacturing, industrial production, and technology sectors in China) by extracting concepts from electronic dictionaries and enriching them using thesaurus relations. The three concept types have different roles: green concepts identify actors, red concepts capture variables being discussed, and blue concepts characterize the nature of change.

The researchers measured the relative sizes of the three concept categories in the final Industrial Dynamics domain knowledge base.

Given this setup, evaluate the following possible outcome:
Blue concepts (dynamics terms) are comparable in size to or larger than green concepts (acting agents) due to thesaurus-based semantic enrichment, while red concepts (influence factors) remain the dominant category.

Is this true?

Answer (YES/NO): NO